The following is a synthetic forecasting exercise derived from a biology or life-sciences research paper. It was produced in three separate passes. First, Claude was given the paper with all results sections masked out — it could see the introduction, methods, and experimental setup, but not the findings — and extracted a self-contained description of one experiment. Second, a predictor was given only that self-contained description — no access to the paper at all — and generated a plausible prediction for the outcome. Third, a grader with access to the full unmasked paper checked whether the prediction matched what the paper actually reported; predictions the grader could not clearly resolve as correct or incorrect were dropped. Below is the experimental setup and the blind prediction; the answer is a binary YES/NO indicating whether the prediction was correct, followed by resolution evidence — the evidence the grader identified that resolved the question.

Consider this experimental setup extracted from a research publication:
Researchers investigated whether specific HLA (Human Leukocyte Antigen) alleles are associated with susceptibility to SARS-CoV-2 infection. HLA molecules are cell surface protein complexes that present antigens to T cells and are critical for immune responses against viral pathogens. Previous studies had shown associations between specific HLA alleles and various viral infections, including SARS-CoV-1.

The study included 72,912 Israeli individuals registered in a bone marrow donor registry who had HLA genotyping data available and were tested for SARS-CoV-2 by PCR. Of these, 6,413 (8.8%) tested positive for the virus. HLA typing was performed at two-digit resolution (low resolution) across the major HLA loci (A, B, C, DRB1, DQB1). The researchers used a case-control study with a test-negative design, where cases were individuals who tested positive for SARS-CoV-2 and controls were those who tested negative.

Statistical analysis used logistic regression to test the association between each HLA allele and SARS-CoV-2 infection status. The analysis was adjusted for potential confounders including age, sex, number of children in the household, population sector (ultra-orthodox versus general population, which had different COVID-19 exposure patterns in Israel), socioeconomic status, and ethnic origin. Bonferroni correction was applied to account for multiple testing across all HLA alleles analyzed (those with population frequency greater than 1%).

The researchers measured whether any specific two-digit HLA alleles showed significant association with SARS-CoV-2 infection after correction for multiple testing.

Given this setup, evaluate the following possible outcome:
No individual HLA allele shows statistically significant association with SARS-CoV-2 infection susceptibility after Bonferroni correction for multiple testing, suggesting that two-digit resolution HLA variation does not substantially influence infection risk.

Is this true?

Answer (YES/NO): YES